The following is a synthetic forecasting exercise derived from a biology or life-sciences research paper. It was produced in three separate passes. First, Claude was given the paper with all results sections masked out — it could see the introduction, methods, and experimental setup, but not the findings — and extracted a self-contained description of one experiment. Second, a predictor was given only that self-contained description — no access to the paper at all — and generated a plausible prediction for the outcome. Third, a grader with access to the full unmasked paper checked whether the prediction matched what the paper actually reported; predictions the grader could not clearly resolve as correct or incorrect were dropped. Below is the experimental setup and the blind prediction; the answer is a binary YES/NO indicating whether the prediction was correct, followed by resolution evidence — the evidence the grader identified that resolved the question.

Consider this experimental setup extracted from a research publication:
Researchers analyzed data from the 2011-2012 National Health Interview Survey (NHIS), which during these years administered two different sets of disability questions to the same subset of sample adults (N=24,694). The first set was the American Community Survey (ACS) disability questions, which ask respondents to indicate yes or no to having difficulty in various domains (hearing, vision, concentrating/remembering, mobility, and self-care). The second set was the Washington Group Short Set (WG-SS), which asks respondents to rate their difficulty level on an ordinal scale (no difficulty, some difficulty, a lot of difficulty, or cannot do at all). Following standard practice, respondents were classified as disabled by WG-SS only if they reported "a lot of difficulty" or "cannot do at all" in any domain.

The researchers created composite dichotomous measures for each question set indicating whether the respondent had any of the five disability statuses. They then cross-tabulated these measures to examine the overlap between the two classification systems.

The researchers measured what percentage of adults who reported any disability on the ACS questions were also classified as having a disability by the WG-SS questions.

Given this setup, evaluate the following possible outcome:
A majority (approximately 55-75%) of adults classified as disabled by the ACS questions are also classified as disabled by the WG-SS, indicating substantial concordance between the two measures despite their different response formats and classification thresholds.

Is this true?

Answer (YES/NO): NO